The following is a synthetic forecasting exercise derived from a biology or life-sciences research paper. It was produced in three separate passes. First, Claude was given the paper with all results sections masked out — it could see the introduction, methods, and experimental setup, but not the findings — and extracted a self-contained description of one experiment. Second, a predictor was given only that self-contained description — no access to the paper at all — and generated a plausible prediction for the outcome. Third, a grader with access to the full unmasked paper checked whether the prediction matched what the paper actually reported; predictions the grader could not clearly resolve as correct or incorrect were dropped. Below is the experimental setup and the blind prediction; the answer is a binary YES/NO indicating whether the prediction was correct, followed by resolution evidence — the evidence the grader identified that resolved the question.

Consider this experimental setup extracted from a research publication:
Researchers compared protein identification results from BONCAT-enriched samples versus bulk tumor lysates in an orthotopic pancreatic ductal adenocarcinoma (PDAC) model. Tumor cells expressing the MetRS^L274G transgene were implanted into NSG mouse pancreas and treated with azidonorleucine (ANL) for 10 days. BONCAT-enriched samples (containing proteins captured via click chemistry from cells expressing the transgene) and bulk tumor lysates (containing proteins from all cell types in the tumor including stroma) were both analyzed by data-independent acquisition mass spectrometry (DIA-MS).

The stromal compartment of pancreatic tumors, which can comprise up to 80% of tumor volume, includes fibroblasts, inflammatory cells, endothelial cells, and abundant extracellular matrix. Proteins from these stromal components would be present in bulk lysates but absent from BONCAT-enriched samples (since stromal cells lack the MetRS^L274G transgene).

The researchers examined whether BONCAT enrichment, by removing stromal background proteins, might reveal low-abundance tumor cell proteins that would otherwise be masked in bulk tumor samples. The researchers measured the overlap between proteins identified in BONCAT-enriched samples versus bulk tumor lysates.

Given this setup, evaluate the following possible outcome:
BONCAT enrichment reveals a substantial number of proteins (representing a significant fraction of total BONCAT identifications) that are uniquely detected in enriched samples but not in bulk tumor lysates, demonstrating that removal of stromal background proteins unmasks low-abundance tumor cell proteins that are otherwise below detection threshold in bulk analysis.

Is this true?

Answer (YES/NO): NO